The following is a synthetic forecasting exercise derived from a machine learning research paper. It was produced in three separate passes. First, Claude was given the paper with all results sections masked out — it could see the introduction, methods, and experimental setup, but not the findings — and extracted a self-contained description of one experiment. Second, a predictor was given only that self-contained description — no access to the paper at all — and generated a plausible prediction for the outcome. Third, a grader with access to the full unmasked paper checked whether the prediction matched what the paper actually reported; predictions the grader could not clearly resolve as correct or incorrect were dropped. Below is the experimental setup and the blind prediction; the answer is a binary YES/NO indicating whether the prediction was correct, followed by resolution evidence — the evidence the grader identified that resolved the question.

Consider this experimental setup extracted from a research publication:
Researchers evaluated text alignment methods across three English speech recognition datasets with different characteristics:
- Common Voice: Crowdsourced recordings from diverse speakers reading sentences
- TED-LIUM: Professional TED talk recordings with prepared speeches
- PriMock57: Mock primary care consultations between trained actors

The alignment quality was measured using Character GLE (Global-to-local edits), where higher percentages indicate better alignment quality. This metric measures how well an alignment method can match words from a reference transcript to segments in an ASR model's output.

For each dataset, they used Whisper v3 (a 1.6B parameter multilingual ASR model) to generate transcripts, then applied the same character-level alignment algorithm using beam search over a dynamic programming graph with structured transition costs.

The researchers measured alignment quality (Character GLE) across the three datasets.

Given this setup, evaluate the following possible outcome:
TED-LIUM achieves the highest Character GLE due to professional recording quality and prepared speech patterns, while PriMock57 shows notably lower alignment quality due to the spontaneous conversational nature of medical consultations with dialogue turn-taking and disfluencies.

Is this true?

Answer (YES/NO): NO